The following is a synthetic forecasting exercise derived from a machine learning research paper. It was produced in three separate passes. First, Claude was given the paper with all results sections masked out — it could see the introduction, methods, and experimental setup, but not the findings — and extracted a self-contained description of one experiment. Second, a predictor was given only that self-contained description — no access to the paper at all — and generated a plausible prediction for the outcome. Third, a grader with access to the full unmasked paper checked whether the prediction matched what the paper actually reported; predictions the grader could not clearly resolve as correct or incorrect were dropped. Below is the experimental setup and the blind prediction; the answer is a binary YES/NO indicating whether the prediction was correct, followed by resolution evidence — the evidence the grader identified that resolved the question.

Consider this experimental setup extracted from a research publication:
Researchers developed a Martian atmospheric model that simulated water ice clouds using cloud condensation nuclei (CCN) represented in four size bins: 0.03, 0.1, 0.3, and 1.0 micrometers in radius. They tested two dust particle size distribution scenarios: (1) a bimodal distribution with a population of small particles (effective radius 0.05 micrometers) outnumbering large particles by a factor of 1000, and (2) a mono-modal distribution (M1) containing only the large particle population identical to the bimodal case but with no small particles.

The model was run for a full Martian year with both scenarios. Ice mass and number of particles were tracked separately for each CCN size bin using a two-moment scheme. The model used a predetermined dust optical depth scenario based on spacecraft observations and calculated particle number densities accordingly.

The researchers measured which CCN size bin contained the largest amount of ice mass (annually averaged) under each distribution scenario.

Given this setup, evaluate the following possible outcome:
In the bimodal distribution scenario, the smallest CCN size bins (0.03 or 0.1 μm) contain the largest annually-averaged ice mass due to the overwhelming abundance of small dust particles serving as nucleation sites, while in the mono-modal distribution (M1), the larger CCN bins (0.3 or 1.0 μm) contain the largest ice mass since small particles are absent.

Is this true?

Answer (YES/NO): YES